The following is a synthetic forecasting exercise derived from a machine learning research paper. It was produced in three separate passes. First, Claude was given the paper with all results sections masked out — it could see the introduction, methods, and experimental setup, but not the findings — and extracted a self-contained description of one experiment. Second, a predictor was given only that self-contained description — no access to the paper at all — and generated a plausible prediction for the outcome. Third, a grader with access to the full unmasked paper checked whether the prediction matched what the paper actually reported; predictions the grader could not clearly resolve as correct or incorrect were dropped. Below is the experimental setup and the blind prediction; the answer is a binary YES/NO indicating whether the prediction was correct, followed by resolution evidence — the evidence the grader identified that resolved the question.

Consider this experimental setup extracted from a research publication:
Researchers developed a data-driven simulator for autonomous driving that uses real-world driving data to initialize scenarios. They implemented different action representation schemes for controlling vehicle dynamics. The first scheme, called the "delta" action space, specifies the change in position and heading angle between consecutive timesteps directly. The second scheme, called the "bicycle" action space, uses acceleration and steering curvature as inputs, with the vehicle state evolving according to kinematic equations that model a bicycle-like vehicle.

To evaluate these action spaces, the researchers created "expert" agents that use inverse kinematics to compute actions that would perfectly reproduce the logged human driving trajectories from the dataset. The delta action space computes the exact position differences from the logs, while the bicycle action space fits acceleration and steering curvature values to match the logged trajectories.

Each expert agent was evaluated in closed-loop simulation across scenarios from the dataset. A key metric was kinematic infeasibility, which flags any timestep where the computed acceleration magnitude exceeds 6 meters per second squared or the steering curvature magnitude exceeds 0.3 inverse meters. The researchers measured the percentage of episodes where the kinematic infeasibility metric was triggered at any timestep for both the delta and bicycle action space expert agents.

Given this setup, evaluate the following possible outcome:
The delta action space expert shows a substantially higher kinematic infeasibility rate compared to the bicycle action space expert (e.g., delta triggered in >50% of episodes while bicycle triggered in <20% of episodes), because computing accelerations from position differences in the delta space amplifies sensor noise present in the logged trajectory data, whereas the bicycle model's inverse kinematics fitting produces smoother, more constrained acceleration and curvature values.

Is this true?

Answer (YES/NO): NO